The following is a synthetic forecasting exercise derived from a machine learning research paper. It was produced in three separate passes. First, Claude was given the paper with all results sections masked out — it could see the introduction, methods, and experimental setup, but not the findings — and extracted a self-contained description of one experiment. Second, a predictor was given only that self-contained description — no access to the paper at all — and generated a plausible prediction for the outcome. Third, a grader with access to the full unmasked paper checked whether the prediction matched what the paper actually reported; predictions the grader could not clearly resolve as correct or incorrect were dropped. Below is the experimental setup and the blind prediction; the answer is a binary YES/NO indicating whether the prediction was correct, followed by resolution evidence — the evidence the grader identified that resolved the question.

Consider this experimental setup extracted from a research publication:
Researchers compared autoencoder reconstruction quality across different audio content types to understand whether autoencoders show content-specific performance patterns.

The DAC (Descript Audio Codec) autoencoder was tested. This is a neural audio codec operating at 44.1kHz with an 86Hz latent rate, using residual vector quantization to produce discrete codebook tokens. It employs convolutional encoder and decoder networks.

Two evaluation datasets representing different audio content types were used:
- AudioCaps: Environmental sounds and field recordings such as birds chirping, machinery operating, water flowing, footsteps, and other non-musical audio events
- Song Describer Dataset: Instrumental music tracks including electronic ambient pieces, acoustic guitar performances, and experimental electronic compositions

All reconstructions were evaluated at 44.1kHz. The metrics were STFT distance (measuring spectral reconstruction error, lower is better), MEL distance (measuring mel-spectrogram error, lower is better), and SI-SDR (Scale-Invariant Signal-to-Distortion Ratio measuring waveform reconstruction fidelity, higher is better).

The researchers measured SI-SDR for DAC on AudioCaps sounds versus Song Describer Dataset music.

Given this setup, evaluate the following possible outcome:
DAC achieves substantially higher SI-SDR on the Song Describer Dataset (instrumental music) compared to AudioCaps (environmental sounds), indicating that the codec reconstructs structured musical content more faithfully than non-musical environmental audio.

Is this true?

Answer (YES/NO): YES